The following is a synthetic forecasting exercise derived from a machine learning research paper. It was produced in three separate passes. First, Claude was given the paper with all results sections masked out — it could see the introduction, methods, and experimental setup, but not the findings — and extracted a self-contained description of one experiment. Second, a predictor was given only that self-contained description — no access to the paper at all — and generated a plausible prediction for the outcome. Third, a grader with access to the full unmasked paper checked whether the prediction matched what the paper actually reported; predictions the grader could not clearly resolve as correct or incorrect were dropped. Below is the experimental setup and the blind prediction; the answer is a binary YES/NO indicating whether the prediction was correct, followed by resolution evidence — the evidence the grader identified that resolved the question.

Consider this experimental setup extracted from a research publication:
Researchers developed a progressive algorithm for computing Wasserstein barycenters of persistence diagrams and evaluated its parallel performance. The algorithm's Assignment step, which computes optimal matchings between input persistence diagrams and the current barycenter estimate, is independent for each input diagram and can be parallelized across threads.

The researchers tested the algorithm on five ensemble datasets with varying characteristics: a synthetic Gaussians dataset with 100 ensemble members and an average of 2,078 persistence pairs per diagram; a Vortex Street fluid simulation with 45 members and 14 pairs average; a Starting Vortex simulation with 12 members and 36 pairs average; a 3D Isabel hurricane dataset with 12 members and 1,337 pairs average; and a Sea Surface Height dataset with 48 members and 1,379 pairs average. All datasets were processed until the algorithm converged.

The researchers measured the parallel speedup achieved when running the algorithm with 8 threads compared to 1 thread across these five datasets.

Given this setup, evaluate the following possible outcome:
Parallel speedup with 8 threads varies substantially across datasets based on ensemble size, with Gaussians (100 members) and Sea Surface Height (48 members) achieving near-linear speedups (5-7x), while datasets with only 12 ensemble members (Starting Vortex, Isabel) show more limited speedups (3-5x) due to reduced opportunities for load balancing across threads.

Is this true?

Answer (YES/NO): NO